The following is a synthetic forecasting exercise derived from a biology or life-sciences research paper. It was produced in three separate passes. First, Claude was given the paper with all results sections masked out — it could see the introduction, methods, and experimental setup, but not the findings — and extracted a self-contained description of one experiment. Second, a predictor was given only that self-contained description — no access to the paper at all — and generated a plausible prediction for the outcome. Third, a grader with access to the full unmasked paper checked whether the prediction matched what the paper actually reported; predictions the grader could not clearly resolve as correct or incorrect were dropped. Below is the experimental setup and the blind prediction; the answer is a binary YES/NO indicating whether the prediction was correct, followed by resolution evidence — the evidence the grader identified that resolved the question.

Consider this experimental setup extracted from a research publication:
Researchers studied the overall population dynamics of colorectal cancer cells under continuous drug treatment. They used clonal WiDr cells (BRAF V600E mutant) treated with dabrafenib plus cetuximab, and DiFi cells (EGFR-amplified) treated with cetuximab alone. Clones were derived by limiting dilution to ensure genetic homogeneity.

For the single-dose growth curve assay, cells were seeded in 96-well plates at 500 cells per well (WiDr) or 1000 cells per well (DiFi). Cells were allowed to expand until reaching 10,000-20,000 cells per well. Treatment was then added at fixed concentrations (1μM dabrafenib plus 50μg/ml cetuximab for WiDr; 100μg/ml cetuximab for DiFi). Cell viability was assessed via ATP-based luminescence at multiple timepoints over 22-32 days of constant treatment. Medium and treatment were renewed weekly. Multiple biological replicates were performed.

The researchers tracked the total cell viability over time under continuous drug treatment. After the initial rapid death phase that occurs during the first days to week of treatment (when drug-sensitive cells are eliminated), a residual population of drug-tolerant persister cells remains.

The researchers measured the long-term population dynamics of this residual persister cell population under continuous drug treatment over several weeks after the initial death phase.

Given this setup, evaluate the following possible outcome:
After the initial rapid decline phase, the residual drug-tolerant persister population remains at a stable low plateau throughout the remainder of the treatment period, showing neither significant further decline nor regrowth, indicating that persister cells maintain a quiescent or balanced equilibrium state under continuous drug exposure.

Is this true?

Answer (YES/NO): NO